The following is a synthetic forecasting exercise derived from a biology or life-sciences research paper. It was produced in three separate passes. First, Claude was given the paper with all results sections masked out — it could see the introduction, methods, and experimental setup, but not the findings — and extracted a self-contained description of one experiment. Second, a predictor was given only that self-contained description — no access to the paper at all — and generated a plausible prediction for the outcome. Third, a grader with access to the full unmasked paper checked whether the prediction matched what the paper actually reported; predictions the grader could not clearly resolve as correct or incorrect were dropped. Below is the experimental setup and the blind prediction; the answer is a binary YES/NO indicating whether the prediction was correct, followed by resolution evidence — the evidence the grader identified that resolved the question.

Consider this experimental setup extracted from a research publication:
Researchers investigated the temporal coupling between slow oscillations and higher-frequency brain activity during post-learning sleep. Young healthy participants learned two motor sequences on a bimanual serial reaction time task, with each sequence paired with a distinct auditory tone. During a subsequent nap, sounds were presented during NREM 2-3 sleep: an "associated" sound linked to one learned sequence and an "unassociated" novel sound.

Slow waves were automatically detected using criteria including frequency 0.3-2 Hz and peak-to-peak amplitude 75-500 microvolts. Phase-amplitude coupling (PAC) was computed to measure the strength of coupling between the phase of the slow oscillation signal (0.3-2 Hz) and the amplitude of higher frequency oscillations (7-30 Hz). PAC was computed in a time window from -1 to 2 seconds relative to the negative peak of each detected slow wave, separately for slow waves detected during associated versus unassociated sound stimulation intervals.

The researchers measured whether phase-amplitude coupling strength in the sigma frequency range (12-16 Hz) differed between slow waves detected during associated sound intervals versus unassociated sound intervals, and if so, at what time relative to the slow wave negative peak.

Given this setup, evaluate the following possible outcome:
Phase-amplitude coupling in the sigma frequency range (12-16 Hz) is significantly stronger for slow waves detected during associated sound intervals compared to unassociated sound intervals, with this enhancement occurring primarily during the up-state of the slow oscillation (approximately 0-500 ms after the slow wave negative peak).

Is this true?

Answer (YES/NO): NO